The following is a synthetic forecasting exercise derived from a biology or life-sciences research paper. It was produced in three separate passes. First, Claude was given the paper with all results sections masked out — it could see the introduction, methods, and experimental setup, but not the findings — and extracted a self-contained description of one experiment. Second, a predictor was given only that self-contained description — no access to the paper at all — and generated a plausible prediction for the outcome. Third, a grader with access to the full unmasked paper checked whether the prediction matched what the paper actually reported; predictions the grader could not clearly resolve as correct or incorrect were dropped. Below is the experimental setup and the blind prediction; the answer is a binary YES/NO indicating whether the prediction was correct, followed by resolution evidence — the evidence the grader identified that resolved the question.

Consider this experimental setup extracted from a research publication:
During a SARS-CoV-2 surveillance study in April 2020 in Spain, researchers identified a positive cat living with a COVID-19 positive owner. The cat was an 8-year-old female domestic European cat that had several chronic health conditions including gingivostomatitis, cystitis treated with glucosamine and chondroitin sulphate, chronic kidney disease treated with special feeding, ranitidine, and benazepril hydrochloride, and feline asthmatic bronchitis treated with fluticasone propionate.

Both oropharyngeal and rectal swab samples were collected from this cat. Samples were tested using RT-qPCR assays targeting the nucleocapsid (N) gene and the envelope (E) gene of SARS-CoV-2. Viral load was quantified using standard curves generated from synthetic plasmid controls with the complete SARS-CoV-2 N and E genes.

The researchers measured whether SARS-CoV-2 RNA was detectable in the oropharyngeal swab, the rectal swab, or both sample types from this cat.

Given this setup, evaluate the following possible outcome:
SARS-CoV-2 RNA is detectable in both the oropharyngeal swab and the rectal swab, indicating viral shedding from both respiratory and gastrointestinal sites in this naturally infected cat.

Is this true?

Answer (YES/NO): NO